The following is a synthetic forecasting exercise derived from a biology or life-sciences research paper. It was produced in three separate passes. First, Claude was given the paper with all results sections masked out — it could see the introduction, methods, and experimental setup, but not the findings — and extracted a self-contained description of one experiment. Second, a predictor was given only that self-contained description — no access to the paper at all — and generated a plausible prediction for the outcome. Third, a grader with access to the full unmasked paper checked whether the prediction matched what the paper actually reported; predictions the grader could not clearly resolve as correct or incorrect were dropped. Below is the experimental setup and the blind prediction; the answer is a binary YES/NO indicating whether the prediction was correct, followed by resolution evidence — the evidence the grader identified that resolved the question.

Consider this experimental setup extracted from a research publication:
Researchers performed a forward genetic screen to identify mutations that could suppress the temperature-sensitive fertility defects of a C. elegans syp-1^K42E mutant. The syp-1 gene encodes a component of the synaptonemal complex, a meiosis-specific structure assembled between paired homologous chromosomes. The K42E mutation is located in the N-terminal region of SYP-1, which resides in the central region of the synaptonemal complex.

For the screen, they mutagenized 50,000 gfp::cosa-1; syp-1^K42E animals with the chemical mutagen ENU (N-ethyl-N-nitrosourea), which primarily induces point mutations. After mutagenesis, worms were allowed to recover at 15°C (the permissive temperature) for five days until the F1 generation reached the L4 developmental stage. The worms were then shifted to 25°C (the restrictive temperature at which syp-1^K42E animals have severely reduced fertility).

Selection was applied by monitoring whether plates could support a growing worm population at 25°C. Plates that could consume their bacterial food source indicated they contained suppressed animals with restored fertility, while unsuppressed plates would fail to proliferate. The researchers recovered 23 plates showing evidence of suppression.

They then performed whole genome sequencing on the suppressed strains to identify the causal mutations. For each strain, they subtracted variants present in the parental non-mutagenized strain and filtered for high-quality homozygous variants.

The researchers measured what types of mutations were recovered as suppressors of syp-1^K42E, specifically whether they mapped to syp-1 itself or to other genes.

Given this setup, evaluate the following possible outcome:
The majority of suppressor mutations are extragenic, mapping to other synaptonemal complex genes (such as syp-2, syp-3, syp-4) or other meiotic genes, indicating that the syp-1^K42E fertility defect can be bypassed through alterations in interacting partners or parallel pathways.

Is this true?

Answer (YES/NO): NO